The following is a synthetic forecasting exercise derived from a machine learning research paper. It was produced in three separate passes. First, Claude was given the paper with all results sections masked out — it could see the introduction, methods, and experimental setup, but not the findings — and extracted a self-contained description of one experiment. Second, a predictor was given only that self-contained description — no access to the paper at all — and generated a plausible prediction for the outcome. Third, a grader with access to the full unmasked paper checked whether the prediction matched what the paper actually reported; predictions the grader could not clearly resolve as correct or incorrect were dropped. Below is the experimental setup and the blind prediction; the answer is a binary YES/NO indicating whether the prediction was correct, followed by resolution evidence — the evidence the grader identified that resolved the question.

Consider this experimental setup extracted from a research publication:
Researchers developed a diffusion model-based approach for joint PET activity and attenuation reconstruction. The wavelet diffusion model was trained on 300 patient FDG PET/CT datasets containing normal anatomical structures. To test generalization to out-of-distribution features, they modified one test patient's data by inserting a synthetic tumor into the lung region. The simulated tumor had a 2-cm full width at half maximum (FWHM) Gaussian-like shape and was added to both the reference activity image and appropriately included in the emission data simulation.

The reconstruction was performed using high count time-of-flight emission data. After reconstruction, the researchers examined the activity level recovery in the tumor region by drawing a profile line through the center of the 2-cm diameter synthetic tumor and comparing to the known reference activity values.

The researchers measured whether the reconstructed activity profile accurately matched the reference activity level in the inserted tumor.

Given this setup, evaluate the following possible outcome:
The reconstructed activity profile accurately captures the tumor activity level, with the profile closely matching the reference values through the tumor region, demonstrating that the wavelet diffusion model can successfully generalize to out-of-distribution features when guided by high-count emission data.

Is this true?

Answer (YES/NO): YES